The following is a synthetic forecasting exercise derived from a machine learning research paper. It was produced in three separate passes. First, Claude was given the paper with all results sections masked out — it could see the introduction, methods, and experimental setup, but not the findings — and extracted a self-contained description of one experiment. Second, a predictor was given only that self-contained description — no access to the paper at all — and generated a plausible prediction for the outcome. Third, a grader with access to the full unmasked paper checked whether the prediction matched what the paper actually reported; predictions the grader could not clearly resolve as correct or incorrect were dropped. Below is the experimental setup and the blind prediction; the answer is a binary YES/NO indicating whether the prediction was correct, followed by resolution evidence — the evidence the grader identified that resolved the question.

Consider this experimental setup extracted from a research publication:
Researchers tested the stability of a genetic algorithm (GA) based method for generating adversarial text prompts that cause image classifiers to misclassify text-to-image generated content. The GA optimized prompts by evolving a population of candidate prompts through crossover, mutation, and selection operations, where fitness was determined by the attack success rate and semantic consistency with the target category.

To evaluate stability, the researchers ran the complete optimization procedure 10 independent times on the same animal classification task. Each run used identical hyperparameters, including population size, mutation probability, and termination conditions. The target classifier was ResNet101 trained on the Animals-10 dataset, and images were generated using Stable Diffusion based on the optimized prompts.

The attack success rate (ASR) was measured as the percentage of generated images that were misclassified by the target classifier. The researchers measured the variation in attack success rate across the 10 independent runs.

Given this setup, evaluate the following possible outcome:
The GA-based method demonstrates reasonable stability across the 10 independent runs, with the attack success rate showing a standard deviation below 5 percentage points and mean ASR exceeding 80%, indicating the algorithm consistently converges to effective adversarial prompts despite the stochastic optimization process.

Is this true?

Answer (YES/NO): NO